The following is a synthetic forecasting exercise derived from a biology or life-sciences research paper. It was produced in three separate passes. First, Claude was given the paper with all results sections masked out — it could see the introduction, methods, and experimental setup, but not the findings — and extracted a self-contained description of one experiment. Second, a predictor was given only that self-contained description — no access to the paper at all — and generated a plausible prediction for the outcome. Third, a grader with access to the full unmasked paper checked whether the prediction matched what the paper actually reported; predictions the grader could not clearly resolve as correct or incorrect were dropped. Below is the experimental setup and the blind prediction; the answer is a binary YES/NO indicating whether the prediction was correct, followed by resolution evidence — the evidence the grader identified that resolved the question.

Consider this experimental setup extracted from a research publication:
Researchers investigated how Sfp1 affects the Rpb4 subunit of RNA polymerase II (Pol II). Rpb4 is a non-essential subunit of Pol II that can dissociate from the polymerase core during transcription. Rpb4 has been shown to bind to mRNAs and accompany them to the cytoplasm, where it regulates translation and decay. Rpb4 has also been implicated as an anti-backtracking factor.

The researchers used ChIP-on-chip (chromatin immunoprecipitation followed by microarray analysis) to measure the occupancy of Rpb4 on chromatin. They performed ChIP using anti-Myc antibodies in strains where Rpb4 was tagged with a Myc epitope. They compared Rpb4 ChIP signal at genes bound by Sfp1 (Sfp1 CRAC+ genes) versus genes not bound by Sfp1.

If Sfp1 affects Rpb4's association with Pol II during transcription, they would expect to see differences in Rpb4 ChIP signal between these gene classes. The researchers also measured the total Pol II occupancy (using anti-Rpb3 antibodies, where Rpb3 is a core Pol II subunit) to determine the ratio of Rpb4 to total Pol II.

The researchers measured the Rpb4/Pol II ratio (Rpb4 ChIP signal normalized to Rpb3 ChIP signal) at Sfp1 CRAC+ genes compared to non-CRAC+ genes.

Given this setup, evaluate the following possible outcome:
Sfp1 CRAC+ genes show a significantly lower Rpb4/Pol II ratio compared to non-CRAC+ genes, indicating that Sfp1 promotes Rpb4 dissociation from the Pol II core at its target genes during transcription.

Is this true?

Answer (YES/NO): YES